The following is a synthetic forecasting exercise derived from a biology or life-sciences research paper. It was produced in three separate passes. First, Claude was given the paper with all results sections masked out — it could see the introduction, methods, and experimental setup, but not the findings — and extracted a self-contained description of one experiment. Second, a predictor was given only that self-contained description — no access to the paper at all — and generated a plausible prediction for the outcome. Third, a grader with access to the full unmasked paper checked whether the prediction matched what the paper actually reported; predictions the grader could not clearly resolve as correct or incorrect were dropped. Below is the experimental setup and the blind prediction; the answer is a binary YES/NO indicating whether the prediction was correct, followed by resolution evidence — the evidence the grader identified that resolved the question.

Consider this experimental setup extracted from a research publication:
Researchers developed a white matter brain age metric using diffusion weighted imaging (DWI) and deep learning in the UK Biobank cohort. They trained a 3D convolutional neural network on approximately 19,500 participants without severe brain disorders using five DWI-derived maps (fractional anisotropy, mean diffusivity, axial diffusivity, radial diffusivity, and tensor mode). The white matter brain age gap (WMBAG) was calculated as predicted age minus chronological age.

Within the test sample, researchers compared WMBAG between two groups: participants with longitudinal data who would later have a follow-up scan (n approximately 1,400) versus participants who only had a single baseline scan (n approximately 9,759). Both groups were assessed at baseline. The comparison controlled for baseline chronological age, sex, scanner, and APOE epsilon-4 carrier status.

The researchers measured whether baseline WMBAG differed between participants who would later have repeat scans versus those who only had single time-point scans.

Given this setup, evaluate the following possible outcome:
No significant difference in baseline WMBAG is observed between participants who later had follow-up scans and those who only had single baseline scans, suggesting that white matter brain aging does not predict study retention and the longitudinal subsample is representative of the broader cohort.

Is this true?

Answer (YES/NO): NO